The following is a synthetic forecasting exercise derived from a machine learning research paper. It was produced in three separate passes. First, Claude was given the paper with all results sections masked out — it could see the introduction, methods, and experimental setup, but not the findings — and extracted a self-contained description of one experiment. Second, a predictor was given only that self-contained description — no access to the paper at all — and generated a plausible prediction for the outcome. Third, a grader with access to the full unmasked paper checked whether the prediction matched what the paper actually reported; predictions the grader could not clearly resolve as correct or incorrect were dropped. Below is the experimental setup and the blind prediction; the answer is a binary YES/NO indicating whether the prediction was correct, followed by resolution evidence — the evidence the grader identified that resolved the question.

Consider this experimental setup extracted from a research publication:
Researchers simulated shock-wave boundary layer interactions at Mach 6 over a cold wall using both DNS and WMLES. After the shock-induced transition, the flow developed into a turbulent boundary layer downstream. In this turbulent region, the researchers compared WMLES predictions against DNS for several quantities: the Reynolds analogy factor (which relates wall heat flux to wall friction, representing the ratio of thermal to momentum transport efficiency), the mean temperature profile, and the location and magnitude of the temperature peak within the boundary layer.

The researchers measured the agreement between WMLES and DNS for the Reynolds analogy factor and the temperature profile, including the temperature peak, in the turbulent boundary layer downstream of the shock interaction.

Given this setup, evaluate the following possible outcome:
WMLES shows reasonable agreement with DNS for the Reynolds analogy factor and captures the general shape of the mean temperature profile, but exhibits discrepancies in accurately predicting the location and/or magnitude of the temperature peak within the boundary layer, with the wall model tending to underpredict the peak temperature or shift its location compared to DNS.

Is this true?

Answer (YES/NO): NO